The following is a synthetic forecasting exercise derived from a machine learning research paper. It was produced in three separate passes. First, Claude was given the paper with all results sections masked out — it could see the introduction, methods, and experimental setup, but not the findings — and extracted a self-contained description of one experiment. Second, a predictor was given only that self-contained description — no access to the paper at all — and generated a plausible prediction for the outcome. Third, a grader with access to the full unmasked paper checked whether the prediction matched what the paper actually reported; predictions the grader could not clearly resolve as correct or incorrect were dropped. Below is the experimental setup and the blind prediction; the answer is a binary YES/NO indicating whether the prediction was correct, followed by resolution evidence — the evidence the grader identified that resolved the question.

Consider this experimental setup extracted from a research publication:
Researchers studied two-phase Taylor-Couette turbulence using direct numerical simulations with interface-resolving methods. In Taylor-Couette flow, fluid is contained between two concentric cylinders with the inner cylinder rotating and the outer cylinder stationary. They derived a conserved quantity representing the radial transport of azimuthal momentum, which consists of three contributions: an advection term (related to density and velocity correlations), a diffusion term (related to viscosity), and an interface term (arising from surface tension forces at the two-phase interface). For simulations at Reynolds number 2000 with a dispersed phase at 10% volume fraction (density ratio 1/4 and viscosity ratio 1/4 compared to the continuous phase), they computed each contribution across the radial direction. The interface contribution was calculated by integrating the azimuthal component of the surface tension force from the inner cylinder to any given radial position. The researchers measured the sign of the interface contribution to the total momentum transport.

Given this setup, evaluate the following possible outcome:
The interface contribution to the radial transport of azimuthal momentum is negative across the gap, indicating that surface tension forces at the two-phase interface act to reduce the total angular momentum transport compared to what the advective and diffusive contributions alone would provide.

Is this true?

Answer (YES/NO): NO